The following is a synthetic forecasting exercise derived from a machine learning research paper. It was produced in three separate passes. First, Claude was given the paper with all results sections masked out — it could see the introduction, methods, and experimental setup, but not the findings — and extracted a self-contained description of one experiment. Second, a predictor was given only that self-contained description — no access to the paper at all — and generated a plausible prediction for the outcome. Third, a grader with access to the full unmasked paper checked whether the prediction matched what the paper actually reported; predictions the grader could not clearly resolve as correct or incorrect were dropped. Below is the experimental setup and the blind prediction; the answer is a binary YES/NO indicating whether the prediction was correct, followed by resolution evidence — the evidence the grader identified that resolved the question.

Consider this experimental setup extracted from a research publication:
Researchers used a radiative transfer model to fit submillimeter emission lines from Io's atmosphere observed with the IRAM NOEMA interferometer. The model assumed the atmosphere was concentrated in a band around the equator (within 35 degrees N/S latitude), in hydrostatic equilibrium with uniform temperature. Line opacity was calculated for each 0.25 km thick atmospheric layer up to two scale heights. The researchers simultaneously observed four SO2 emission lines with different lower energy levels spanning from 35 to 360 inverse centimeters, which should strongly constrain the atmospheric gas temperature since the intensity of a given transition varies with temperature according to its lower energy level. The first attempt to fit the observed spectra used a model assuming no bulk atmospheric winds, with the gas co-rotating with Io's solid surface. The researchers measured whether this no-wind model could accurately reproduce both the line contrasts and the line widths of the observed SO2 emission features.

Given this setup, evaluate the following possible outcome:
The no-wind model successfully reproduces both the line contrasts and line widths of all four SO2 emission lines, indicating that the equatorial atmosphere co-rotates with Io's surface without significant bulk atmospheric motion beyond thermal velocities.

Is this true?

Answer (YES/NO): NO